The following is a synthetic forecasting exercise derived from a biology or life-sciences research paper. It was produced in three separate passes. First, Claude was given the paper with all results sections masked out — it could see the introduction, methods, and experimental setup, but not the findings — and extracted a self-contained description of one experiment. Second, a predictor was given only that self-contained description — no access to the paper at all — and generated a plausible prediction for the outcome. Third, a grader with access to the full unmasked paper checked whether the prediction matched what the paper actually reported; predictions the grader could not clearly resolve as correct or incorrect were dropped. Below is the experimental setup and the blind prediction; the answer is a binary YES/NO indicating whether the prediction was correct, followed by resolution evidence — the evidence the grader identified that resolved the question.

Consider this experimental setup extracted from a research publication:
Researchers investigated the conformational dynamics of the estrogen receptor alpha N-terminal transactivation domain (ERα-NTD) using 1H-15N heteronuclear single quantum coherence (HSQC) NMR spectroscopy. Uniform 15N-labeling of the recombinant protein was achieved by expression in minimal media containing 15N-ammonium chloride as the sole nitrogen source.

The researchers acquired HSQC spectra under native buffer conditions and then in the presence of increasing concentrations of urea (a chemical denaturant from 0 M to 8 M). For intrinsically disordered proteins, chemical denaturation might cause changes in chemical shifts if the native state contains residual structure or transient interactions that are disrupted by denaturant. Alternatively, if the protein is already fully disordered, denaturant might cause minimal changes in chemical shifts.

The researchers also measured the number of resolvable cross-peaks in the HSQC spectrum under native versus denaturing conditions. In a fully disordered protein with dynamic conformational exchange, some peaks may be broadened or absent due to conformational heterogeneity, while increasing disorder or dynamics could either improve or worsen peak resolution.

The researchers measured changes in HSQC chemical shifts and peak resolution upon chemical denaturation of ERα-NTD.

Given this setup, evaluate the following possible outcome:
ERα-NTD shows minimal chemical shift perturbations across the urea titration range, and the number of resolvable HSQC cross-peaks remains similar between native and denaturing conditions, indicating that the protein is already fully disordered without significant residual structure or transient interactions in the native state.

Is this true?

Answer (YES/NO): NO